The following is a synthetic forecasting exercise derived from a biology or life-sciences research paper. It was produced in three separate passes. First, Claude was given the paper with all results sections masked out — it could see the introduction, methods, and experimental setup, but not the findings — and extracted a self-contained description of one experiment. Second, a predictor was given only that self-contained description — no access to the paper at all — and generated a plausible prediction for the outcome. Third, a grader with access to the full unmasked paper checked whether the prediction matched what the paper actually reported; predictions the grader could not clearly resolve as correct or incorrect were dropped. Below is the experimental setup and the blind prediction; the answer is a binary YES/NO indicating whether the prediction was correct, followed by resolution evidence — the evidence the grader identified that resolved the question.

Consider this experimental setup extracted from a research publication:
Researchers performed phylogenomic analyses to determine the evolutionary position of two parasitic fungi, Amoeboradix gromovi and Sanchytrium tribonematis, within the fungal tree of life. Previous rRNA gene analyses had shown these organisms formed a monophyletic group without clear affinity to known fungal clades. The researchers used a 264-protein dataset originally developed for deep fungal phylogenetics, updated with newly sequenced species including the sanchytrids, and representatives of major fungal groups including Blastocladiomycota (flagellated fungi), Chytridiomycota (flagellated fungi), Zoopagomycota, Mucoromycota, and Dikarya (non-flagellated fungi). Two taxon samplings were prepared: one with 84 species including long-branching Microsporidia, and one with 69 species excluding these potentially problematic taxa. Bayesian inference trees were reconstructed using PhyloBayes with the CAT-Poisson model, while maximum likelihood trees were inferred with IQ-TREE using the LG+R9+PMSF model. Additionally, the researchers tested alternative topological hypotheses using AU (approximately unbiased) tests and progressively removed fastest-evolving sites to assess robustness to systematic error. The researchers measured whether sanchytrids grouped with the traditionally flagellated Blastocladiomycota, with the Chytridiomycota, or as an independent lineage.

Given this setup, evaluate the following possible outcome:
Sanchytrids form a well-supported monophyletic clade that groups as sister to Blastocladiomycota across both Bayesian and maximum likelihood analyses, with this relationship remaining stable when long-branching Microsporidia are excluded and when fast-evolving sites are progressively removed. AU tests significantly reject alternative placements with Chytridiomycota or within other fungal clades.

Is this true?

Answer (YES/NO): NO